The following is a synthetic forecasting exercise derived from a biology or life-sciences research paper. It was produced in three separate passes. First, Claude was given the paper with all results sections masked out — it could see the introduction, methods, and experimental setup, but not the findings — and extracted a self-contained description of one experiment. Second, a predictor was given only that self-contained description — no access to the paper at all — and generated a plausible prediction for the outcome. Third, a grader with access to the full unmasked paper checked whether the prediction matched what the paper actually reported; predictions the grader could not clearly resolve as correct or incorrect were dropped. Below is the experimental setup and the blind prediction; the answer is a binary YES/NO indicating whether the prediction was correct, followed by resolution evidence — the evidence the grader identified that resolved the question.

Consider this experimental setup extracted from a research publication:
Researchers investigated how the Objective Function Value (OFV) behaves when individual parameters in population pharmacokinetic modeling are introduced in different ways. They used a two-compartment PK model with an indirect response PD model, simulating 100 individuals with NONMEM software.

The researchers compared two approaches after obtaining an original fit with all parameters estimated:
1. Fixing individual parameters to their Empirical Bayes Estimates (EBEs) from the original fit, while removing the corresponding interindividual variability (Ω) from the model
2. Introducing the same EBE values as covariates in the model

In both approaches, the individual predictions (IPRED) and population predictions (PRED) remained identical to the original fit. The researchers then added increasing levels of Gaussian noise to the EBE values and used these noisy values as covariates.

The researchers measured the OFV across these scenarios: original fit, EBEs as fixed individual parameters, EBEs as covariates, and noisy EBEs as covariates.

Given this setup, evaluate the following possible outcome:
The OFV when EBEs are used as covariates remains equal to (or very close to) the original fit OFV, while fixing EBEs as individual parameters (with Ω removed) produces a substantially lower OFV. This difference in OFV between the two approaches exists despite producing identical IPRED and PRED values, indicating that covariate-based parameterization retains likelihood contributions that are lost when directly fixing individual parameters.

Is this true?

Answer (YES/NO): NO